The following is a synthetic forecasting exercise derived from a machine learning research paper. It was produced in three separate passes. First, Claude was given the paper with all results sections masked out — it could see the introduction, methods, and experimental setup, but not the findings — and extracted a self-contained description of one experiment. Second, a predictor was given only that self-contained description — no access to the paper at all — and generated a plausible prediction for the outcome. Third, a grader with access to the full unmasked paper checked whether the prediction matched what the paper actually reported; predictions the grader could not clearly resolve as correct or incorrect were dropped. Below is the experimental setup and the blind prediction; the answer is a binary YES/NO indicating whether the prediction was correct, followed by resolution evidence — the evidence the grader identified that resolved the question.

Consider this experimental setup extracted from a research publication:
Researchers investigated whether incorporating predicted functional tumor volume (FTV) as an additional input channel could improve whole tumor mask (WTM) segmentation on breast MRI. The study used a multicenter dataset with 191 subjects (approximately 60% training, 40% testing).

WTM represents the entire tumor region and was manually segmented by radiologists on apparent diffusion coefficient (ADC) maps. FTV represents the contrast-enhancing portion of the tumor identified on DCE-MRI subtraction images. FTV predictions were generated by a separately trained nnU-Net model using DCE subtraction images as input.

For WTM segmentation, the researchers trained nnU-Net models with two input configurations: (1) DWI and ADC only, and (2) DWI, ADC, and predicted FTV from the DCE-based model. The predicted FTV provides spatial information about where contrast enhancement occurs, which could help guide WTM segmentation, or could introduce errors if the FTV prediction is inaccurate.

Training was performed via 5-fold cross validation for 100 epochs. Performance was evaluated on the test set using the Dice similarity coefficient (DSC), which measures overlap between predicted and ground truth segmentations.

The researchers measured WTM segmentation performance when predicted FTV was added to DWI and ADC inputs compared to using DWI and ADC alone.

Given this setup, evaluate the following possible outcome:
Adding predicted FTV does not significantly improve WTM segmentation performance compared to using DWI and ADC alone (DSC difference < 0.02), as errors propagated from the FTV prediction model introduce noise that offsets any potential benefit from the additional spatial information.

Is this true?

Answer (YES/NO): NO